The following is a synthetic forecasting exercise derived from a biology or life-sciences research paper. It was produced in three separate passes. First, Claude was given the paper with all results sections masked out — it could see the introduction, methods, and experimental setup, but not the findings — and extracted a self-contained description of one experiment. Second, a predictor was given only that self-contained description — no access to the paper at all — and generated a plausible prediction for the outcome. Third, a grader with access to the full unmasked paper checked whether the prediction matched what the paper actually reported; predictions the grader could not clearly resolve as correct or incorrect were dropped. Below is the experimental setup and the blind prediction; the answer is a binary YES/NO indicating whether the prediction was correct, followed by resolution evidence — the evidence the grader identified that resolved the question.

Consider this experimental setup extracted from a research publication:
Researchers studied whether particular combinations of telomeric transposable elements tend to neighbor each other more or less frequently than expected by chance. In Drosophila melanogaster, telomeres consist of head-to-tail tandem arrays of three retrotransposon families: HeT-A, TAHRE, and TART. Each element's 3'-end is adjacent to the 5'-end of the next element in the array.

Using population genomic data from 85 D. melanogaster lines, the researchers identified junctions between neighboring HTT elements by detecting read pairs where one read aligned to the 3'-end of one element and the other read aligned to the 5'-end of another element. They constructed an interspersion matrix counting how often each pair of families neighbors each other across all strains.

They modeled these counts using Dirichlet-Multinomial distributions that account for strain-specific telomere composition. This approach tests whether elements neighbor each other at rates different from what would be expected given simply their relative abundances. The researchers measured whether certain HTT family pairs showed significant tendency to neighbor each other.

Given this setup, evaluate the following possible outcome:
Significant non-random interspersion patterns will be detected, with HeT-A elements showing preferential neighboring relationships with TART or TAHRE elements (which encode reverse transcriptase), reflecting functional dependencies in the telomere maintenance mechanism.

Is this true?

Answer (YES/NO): NO